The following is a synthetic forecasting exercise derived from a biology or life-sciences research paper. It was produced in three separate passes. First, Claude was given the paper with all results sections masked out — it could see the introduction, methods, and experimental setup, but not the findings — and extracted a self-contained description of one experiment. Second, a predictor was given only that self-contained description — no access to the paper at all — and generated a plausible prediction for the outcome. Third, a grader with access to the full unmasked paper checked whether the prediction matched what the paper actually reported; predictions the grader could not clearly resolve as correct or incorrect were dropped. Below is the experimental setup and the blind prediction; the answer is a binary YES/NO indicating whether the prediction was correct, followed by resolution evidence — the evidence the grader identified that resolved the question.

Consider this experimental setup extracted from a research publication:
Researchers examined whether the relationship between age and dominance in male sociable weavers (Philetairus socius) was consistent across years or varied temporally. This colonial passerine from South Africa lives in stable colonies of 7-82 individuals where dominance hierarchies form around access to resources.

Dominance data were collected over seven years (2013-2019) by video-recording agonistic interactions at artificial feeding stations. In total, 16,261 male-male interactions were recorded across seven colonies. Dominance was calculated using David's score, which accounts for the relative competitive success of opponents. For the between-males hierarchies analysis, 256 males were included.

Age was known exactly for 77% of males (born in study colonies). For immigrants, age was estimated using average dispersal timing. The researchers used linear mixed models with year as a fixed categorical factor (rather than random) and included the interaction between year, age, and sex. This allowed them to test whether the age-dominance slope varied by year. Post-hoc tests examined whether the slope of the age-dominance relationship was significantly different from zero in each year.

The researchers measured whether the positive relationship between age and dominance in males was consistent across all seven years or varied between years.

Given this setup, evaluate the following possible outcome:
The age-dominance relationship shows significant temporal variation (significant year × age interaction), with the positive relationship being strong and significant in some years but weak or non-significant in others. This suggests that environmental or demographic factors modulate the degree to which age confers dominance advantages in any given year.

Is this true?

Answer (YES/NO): NO